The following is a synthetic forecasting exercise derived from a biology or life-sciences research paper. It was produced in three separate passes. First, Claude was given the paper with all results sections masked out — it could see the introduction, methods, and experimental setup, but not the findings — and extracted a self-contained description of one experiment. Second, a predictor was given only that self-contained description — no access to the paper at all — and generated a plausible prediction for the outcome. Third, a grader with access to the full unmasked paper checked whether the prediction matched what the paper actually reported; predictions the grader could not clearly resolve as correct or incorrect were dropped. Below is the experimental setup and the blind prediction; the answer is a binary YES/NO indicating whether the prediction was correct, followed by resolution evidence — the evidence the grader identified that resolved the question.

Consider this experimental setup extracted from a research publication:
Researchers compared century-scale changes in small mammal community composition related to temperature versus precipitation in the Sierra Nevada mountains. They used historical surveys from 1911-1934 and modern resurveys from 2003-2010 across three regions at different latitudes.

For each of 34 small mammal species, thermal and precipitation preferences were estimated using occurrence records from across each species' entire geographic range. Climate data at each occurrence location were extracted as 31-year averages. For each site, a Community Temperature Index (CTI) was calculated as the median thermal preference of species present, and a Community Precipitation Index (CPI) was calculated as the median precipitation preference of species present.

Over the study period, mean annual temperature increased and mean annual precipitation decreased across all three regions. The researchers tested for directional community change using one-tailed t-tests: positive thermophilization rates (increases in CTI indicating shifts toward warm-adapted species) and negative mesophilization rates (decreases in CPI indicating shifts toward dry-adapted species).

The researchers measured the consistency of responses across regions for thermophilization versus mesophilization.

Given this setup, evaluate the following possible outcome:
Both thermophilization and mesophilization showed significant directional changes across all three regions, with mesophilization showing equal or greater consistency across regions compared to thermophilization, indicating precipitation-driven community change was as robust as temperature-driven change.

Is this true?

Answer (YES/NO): NO